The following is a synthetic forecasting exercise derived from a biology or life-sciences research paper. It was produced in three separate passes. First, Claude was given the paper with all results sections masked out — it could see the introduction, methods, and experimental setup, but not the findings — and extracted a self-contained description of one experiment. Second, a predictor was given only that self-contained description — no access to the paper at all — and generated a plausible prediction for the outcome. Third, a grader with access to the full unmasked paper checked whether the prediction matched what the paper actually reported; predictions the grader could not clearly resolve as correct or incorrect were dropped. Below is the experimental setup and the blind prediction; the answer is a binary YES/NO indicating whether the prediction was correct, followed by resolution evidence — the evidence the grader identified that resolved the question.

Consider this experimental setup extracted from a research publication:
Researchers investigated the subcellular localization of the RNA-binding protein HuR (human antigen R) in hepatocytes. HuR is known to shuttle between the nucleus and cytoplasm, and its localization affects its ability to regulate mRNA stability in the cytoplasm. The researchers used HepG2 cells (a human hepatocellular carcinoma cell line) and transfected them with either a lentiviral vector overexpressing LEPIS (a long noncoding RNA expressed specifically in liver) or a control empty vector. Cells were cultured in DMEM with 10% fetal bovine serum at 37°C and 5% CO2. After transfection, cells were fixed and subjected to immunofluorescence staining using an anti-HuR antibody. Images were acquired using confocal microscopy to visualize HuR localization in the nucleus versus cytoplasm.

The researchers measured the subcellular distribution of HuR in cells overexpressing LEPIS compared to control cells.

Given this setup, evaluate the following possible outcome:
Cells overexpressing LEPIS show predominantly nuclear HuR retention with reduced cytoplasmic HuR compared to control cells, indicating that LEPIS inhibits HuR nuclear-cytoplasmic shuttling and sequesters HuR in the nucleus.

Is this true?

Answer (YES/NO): NO